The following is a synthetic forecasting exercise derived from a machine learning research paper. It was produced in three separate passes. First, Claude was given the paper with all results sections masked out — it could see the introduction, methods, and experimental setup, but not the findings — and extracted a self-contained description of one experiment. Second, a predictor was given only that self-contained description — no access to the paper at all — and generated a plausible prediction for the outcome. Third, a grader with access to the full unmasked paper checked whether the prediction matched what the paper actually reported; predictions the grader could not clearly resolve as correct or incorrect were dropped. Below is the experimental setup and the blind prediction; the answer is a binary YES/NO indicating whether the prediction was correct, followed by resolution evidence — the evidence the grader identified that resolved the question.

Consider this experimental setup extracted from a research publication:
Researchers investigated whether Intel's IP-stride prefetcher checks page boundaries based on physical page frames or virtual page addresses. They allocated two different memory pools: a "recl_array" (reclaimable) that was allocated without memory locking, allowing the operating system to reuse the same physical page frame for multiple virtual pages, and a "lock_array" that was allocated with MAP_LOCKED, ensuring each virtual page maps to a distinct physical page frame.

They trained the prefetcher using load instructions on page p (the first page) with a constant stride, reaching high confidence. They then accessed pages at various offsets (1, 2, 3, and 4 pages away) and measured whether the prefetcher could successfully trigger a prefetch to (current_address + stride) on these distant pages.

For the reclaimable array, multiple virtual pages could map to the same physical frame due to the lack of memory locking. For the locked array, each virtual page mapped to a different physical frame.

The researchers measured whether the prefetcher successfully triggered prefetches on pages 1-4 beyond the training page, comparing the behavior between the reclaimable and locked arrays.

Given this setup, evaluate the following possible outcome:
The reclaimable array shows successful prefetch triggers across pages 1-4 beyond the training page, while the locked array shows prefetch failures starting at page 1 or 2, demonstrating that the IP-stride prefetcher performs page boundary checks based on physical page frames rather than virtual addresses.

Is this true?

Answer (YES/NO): YES